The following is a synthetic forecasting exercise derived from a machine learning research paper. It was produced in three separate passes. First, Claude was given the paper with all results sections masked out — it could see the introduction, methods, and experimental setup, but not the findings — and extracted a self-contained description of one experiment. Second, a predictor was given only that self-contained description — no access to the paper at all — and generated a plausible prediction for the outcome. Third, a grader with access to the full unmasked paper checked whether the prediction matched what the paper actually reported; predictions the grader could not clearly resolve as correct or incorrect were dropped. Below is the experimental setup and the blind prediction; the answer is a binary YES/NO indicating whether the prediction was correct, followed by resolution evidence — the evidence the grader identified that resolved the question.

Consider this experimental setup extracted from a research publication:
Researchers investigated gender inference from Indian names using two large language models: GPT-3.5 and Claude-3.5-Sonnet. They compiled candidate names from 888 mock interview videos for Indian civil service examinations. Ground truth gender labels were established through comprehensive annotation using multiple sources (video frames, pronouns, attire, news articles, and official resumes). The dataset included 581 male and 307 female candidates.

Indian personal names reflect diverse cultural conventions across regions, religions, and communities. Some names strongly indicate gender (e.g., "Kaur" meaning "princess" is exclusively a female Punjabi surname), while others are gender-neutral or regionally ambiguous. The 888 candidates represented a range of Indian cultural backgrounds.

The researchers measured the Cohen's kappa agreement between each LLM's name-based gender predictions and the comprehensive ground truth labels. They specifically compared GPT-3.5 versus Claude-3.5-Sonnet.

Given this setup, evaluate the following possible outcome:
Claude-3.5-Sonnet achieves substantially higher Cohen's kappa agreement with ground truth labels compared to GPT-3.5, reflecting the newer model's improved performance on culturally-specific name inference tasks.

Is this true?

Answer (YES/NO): NO